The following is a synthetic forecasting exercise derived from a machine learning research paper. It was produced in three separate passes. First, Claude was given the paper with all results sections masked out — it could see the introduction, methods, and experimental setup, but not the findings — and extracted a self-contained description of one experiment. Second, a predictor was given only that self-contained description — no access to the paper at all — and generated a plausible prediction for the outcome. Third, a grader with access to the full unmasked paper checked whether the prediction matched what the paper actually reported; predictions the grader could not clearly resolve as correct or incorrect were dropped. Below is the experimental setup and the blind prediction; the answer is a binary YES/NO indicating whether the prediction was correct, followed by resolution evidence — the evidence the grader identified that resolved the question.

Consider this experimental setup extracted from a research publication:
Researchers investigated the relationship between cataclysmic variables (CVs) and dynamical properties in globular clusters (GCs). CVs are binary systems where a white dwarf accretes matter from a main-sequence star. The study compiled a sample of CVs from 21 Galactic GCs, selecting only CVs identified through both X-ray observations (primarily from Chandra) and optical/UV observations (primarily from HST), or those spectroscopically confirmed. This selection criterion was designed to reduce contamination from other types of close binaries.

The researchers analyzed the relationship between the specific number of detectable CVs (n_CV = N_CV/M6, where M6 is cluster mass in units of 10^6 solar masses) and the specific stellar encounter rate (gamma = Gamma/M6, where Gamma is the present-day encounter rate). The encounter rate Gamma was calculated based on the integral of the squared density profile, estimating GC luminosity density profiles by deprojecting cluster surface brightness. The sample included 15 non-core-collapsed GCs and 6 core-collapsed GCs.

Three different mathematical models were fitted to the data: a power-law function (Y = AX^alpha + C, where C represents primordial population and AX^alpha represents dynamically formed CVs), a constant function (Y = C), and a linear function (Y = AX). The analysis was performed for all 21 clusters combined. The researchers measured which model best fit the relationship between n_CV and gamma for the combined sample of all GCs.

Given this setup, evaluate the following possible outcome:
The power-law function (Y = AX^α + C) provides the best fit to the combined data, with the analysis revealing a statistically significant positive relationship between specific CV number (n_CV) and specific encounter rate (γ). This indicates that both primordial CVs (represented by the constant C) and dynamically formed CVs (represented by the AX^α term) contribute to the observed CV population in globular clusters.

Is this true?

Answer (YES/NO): NO